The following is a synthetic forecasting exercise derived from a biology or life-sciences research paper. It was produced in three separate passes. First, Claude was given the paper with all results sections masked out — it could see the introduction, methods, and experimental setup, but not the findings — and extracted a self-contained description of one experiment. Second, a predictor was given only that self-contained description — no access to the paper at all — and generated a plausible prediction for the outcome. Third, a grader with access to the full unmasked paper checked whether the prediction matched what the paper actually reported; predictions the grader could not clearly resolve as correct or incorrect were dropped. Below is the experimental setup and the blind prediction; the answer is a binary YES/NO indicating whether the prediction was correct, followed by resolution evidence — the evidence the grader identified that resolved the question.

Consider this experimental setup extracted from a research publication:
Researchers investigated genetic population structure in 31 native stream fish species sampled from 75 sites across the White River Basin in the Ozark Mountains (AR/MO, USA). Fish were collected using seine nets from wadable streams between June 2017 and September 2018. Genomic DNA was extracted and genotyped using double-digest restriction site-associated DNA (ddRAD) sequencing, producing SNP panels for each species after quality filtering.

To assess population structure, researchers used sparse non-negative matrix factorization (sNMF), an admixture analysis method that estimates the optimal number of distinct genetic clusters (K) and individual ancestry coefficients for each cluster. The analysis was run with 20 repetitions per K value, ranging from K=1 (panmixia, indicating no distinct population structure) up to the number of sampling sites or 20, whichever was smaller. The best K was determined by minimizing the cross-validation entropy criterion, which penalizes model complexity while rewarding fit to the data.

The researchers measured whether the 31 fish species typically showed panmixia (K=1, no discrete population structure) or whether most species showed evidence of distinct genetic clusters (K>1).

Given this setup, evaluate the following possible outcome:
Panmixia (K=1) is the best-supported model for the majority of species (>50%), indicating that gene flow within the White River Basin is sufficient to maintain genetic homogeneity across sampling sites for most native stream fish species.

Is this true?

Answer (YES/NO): NO